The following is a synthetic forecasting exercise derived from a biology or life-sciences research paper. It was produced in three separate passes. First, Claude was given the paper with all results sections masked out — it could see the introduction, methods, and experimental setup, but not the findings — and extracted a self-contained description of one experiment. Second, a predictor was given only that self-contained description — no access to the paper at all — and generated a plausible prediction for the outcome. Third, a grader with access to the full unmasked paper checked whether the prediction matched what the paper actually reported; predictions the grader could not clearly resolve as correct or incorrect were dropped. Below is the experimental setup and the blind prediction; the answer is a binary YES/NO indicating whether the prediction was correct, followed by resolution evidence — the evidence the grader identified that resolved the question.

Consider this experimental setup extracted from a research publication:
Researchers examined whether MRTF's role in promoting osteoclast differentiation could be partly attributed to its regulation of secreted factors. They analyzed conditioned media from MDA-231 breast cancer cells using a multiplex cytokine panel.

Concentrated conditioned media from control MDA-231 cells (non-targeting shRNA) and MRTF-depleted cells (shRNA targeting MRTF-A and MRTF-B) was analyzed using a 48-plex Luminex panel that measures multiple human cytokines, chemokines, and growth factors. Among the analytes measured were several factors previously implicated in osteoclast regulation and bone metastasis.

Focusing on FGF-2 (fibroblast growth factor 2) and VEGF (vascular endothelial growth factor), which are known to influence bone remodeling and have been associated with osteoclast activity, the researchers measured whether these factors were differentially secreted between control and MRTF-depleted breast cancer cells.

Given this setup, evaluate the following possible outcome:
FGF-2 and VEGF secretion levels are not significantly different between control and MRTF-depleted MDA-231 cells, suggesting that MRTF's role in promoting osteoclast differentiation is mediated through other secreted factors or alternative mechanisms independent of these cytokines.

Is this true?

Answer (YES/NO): NO